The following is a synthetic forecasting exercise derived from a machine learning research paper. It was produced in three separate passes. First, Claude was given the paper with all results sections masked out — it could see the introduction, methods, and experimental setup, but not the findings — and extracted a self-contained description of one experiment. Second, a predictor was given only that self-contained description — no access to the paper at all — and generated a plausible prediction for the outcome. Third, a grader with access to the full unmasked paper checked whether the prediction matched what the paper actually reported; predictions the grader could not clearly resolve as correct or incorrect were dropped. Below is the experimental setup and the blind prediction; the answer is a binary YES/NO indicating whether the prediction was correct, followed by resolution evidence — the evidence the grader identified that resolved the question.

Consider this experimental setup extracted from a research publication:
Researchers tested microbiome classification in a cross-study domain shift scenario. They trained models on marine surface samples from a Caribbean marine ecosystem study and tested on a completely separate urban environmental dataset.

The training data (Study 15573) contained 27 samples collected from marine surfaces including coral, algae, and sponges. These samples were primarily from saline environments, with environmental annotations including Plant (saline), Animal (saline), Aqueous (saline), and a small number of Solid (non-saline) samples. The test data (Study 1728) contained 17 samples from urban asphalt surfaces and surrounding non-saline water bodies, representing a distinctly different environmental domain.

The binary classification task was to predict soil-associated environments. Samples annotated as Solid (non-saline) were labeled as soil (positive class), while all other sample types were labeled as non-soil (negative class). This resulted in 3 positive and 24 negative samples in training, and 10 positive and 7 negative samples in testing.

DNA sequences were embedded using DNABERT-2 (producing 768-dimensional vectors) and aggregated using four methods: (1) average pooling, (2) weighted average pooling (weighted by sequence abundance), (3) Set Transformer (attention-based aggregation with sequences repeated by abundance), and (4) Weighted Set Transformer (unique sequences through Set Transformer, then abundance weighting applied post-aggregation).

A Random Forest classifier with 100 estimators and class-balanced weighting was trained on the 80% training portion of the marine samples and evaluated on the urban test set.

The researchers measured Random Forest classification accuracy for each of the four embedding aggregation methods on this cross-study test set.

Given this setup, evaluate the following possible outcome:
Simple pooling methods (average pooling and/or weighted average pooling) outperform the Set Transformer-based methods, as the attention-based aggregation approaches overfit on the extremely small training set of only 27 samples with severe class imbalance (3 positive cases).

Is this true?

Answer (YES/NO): NO